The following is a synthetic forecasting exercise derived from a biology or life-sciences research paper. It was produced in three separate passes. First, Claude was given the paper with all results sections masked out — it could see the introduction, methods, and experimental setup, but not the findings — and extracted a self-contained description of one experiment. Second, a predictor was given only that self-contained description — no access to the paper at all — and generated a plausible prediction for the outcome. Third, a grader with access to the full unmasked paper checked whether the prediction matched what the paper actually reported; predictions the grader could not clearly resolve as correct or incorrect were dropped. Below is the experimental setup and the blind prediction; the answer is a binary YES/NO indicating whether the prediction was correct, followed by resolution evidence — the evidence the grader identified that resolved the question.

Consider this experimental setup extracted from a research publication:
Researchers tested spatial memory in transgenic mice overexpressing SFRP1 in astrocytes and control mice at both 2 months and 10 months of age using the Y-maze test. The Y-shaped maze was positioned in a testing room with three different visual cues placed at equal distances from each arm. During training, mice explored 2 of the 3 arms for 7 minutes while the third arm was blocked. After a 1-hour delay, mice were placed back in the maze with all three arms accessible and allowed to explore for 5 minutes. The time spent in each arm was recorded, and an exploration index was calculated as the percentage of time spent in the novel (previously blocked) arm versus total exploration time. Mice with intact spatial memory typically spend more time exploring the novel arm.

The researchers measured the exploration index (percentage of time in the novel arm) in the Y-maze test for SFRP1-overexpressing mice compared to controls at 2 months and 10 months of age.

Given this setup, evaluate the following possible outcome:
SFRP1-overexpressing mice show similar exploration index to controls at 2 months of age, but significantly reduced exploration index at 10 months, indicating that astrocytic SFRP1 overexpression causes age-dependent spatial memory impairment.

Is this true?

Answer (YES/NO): YES